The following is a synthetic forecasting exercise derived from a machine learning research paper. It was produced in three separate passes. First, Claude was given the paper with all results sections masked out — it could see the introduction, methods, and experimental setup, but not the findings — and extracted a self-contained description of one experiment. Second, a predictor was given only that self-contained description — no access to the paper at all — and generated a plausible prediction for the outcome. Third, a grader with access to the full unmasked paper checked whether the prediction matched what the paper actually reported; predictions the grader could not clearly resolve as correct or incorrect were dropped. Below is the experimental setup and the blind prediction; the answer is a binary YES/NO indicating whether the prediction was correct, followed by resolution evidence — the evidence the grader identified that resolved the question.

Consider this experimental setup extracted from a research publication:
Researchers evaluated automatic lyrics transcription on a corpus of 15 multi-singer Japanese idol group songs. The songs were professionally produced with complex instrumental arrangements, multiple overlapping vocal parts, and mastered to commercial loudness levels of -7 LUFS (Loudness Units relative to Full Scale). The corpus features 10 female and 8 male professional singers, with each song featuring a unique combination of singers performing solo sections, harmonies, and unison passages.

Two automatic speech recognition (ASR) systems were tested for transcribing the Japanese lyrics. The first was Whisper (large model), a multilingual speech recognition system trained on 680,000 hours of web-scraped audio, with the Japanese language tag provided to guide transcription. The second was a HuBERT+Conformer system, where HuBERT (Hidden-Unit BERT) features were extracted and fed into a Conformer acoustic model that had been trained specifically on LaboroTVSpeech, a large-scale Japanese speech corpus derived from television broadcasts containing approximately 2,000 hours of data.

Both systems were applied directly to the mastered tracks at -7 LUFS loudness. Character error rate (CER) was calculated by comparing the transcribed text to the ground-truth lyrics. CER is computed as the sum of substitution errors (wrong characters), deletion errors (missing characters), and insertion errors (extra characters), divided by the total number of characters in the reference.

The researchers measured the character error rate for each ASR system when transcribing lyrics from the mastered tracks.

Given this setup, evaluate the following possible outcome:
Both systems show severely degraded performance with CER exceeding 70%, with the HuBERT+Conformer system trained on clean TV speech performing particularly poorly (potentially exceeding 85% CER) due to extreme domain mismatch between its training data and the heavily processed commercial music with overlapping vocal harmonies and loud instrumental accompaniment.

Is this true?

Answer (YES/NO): NO